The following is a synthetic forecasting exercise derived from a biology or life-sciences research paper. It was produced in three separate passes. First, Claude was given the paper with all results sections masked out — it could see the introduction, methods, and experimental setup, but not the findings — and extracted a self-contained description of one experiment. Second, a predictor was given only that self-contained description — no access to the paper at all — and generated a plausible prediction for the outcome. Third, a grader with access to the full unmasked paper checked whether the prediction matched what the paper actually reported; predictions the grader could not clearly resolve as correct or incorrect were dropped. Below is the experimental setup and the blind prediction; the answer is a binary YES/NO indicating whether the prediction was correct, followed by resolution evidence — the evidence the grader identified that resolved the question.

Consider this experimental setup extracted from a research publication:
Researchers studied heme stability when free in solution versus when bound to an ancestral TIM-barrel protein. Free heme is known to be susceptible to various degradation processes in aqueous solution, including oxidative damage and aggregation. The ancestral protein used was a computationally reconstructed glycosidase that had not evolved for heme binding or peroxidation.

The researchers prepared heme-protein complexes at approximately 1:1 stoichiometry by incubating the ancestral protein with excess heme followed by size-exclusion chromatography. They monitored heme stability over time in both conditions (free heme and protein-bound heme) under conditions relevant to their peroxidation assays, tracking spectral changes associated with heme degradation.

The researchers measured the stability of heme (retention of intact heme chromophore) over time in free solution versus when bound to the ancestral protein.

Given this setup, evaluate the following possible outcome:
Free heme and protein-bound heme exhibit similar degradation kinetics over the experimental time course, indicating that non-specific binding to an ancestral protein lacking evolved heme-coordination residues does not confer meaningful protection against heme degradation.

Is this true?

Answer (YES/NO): NO